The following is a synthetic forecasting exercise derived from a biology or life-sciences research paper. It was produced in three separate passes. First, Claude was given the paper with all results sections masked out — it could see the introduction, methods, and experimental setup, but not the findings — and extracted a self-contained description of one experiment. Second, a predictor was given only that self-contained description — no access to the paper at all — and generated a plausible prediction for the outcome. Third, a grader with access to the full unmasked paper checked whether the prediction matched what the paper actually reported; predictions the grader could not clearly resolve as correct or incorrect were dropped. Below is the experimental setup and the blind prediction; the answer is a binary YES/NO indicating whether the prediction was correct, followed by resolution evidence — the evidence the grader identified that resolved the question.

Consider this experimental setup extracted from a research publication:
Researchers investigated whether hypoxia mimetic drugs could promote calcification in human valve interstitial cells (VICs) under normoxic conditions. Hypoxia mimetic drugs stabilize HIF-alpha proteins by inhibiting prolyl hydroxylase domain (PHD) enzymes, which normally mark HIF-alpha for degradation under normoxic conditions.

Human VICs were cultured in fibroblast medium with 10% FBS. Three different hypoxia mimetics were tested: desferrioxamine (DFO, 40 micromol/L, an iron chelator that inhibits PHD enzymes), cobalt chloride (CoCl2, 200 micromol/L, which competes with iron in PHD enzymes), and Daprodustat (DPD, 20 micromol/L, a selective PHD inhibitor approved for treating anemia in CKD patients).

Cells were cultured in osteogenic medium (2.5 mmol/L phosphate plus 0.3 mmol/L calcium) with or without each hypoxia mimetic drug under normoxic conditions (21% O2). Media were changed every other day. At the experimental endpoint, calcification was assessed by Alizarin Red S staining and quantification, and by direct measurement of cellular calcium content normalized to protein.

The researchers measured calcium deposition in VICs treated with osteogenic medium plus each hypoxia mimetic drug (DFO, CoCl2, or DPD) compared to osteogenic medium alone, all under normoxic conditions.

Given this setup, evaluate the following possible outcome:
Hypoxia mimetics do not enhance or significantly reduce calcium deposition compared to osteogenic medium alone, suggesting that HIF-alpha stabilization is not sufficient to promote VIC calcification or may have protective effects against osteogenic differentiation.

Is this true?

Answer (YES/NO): NO